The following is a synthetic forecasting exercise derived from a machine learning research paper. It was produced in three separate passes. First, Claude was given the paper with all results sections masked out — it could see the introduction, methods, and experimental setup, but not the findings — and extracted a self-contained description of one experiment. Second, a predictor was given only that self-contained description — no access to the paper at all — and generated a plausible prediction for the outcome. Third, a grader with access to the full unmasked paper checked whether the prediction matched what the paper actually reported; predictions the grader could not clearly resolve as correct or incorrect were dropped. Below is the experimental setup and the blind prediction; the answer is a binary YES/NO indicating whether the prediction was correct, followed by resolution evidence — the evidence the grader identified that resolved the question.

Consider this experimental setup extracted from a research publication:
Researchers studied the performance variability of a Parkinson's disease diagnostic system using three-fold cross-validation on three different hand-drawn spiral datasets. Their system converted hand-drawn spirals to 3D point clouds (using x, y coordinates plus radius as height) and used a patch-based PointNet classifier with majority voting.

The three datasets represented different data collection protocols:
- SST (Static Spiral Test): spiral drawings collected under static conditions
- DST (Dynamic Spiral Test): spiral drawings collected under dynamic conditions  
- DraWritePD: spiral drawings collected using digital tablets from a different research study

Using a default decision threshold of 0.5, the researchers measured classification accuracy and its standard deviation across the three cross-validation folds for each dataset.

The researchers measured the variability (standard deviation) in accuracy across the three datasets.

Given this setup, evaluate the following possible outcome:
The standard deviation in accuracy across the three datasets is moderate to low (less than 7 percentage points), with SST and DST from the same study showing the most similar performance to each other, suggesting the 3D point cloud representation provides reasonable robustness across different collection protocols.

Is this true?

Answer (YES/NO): YES